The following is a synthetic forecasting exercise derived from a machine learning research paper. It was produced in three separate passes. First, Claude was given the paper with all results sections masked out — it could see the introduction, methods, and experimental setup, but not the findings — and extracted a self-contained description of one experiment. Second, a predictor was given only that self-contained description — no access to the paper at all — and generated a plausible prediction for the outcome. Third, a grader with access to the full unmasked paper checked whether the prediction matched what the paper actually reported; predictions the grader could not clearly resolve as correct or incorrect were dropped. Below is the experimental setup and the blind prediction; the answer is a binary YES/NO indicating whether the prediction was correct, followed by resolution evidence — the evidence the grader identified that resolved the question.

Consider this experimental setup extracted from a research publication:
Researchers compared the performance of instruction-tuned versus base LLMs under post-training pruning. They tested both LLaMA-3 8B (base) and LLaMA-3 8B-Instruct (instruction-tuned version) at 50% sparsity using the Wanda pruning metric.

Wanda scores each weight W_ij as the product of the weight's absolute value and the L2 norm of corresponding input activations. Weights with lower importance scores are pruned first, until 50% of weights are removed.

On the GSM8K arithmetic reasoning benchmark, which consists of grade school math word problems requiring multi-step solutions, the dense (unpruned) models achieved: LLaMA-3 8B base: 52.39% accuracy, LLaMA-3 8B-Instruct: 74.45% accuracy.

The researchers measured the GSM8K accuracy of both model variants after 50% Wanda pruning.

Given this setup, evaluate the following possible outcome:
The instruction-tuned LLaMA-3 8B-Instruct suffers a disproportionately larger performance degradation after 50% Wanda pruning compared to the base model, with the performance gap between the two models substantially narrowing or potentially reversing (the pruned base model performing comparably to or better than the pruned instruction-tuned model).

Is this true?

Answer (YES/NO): NO